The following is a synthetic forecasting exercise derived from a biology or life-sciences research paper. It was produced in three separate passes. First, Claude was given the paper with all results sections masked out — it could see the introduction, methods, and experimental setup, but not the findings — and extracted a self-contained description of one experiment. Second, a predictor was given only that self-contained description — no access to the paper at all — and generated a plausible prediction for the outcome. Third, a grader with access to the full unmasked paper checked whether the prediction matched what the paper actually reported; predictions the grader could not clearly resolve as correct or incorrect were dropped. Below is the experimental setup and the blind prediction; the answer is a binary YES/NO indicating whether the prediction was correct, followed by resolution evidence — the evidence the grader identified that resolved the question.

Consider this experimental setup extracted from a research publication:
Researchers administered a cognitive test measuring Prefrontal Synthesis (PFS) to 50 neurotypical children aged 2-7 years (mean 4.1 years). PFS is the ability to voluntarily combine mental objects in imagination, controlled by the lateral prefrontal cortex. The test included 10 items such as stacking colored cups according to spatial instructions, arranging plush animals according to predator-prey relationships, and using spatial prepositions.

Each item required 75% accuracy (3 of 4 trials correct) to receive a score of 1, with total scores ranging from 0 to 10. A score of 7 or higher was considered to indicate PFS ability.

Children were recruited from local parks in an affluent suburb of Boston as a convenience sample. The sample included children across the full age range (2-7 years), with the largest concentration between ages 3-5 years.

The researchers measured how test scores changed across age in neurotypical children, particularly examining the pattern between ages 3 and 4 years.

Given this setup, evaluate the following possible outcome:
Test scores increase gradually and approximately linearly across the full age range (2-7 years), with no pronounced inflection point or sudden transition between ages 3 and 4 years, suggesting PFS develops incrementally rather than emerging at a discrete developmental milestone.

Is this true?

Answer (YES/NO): NO